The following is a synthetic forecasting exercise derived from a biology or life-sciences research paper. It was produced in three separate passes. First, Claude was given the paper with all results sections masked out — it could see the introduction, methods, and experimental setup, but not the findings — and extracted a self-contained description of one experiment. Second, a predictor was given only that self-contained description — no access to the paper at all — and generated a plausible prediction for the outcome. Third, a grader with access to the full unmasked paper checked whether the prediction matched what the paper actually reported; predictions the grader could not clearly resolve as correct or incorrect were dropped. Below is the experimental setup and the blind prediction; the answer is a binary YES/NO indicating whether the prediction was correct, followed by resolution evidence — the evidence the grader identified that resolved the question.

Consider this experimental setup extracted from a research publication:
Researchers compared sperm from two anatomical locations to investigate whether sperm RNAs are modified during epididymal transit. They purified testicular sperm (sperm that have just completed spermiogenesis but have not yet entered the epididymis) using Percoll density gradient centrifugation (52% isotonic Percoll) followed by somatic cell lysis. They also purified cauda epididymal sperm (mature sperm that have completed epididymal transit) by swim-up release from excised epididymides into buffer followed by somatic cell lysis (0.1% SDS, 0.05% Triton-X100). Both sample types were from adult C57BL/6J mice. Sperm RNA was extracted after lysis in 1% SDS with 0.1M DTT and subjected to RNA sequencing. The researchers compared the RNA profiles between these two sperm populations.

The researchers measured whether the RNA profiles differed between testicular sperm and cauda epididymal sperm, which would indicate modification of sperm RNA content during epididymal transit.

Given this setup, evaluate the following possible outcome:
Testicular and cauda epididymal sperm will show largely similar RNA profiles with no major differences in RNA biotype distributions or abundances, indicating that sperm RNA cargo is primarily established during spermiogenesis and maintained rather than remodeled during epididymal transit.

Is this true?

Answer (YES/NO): YES